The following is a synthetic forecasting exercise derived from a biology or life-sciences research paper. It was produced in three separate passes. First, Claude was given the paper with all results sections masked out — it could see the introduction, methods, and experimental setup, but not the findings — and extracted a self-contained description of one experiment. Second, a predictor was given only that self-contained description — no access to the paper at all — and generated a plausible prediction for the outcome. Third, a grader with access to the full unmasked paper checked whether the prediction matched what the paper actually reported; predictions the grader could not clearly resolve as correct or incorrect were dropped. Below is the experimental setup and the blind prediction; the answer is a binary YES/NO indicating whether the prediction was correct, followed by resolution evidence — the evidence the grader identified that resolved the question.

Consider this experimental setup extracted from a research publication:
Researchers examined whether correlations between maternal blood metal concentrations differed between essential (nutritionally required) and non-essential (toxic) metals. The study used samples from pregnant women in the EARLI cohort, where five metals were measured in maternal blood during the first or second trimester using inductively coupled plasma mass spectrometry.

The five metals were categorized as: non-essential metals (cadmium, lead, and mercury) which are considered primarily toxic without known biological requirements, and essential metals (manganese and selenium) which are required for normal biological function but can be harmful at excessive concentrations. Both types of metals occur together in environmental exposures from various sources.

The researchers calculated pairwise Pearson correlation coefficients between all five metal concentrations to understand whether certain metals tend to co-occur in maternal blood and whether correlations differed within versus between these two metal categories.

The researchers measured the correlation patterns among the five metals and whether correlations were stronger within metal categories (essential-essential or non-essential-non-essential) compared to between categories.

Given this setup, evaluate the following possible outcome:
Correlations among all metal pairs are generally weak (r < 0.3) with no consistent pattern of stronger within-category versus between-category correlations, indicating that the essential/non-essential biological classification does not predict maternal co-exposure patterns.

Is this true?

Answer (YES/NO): NO